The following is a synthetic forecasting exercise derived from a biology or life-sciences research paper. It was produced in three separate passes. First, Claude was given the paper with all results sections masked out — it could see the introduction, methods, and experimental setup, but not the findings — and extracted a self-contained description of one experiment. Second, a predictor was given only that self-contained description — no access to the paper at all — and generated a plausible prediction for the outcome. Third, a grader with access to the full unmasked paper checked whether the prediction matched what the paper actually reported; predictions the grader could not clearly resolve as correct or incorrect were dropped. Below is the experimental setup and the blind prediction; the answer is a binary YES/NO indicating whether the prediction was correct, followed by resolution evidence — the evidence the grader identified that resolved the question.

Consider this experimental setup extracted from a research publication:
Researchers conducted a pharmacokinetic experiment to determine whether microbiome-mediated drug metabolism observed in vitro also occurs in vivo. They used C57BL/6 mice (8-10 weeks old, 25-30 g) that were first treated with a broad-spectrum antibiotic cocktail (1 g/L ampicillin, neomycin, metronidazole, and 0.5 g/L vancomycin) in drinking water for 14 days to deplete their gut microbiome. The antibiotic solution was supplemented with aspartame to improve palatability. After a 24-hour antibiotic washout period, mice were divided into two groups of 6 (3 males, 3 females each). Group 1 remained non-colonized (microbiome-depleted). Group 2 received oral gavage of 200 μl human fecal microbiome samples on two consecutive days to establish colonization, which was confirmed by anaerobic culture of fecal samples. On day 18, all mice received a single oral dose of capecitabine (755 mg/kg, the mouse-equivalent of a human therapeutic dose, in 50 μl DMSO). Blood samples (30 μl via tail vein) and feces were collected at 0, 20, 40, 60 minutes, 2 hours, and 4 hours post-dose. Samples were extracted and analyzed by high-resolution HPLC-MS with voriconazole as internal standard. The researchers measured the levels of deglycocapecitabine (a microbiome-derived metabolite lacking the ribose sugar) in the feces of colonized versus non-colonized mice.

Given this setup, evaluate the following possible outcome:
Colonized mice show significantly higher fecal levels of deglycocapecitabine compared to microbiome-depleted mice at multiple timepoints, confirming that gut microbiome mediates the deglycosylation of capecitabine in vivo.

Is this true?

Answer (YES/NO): YES